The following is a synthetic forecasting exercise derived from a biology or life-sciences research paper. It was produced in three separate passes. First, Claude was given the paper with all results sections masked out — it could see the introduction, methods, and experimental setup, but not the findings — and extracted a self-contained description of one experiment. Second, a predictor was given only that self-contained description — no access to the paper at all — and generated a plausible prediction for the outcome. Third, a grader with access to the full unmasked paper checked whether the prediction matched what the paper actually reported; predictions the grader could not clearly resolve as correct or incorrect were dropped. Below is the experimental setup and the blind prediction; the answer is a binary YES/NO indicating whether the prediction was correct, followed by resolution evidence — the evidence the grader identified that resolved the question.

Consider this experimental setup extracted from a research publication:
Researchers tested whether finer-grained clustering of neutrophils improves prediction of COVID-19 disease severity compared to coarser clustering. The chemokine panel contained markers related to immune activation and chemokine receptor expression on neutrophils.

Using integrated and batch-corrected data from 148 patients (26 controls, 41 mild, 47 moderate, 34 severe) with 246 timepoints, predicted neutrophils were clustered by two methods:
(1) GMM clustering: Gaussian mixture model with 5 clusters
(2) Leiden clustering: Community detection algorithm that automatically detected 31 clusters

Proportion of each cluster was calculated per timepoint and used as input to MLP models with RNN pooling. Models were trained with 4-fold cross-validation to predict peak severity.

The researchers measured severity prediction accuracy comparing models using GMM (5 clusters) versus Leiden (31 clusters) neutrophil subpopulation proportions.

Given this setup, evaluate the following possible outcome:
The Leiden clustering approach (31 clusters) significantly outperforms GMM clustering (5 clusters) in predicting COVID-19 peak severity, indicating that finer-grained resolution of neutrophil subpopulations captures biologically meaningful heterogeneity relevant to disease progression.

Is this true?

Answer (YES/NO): YES